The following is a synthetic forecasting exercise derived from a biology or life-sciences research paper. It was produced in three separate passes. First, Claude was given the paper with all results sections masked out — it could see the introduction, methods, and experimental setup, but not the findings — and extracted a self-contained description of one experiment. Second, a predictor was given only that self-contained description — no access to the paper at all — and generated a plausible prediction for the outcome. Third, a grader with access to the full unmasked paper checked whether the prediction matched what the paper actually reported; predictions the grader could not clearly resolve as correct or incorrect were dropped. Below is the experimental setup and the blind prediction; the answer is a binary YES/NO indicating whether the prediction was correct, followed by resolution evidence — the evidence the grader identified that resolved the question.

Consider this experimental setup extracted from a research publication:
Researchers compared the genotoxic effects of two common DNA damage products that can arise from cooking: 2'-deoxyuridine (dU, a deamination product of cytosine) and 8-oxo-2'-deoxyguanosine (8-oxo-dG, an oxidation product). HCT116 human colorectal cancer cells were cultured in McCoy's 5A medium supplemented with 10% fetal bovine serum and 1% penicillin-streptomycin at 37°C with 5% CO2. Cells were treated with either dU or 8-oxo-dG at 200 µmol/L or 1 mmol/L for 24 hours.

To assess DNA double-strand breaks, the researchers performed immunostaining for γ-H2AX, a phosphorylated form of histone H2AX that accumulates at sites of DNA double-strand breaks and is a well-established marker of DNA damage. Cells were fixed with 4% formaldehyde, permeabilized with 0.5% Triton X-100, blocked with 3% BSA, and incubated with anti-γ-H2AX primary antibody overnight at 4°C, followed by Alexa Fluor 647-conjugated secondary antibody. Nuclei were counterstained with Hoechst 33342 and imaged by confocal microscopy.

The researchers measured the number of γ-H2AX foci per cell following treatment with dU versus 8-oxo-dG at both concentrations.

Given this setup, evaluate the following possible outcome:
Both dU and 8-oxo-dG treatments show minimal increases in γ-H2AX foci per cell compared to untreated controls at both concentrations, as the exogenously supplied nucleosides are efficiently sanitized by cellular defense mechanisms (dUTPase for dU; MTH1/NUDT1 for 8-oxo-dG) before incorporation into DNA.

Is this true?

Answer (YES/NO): NO